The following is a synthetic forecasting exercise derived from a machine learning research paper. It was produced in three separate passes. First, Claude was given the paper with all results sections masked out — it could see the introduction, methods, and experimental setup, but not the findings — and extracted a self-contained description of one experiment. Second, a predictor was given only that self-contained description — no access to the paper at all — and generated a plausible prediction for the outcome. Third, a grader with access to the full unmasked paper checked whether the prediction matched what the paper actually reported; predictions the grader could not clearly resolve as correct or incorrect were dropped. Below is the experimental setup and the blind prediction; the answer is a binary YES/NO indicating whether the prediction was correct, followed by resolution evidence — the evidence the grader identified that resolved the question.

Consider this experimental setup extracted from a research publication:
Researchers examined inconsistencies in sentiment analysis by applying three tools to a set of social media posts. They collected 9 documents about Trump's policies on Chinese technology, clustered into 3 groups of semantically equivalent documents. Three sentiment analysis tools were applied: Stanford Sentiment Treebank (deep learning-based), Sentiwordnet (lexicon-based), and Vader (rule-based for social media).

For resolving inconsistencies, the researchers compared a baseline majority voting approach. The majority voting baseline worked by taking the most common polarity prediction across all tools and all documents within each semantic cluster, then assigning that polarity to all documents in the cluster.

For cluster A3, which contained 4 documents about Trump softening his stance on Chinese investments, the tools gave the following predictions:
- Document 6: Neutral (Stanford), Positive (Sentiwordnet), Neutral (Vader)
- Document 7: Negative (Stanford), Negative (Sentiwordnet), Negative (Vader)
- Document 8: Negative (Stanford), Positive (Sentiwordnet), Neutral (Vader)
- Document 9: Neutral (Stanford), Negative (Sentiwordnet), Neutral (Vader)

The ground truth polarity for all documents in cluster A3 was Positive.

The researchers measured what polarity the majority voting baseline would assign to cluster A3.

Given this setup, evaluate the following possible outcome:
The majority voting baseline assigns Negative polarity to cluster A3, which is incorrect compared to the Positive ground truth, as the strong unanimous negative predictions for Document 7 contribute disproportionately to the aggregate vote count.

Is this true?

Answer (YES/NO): YES